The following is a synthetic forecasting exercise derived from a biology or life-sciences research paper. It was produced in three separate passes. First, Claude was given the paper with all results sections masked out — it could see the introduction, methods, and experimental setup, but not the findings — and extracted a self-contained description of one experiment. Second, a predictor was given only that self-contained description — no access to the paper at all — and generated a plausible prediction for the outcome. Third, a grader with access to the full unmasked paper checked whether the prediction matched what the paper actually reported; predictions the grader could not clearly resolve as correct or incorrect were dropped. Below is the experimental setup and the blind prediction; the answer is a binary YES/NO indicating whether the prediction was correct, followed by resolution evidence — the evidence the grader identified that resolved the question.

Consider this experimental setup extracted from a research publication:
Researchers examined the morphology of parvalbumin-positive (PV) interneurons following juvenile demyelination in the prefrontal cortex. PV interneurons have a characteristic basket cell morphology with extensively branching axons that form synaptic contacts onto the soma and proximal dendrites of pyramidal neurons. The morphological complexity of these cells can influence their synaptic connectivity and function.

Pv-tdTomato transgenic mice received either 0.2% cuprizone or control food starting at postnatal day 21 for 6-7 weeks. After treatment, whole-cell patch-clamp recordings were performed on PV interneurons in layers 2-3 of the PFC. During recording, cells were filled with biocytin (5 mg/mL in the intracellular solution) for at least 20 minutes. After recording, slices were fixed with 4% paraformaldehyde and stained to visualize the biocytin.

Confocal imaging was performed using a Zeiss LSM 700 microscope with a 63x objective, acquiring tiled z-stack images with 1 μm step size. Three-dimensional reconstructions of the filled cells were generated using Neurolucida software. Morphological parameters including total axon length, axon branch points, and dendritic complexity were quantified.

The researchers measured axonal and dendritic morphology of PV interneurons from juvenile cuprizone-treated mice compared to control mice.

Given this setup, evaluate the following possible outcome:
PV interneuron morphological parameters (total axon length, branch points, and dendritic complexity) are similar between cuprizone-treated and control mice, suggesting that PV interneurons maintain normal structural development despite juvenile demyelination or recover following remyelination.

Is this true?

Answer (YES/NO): NO